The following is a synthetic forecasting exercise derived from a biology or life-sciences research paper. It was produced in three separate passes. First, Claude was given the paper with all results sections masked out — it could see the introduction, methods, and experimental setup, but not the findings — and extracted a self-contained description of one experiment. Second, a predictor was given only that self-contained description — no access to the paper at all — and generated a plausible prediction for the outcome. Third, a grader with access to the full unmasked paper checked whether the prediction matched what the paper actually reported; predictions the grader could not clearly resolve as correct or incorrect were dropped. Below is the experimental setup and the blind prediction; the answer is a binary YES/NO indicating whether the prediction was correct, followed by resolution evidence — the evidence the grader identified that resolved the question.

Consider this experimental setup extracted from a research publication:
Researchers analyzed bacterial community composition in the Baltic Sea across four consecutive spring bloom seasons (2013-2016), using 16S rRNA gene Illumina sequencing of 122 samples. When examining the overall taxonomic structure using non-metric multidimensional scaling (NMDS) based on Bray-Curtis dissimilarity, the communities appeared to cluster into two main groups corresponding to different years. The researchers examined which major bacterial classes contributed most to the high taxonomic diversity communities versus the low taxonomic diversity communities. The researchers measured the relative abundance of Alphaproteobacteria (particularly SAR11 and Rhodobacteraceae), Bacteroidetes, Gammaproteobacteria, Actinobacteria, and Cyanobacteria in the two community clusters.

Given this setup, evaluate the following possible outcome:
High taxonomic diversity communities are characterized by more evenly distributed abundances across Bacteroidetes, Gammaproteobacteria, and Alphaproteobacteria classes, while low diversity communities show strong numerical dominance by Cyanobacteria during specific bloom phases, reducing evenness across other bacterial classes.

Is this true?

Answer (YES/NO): NO